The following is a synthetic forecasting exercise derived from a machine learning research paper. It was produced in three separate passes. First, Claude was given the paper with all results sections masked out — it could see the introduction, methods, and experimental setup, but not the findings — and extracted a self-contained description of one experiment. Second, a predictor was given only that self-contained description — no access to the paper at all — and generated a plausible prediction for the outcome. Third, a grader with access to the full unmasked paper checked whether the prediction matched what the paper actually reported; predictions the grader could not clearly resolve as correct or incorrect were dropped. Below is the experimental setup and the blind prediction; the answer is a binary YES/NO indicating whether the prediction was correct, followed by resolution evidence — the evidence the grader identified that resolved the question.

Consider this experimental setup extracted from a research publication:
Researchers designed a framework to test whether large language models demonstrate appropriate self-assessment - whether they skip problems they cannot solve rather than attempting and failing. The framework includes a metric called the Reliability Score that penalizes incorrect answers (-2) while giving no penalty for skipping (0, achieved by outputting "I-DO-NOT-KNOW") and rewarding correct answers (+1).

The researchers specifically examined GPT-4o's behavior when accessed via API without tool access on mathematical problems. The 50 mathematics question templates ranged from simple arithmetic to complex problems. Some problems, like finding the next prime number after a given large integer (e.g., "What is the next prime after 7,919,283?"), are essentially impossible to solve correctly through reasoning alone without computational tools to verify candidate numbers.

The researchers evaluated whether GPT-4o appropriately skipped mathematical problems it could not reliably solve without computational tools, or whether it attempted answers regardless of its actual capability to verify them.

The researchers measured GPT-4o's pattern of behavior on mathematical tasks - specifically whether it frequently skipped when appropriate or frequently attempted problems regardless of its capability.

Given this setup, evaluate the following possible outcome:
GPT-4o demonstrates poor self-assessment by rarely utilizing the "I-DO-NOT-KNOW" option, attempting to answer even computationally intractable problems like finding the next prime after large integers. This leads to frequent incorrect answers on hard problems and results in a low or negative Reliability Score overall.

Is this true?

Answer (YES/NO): YES